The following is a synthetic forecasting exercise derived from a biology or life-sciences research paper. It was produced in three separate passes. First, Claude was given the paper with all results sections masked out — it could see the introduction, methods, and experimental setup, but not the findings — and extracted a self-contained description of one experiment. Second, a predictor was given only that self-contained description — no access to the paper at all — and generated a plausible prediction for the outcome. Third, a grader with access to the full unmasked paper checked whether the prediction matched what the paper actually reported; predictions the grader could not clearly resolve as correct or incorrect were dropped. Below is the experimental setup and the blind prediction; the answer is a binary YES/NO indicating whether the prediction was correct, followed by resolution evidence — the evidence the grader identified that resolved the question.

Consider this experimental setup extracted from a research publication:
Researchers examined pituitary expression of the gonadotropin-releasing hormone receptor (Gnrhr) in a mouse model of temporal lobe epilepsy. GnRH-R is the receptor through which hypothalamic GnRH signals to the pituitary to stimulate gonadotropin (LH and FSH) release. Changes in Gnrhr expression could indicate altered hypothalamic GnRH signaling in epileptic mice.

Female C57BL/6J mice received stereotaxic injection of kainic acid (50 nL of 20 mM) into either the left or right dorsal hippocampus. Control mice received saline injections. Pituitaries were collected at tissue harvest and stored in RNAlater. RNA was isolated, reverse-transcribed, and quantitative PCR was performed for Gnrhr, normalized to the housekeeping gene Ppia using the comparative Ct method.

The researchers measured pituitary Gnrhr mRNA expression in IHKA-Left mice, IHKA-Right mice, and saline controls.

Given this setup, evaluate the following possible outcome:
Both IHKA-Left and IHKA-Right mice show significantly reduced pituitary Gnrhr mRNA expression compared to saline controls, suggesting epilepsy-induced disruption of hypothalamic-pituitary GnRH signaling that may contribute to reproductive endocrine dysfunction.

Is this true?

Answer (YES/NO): NO